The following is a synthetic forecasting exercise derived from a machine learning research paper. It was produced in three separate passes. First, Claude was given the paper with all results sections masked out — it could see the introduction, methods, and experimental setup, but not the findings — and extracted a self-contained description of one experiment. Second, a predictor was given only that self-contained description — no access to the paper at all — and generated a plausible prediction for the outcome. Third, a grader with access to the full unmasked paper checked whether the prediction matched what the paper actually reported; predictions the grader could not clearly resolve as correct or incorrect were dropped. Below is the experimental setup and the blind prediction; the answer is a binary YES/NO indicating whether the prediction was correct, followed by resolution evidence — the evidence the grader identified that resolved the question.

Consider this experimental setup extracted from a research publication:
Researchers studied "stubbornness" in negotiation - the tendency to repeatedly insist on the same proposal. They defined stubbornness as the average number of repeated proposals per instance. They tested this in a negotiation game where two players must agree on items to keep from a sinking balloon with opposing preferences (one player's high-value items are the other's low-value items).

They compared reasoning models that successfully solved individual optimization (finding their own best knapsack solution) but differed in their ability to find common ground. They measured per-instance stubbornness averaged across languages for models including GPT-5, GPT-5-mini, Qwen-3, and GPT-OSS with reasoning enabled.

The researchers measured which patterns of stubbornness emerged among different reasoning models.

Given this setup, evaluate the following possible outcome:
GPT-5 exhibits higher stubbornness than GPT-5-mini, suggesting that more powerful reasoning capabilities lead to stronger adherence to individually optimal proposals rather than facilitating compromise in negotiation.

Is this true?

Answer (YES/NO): NO